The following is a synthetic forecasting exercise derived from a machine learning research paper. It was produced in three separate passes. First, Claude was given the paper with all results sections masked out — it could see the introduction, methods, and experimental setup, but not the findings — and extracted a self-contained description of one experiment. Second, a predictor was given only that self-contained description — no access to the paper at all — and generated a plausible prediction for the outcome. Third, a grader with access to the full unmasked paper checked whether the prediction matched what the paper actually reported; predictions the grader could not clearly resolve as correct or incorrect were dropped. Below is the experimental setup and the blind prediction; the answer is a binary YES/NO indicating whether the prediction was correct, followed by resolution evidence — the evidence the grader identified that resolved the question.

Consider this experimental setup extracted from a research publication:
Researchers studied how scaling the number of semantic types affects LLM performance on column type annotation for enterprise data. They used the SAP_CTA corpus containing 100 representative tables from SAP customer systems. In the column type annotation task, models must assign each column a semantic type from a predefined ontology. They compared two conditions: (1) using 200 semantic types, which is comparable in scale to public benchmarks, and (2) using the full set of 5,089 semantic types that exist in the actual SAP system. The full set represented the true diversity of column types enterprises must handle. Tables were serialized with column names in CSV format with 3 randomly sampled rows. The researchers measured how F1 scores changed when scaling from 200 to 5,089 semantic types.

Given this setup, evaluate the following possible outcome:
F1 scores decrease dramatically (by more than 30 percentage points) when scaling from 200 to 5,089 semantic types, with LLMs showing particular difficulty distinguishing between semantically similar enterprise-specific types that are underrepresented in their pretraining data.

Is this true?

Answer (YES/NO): NO